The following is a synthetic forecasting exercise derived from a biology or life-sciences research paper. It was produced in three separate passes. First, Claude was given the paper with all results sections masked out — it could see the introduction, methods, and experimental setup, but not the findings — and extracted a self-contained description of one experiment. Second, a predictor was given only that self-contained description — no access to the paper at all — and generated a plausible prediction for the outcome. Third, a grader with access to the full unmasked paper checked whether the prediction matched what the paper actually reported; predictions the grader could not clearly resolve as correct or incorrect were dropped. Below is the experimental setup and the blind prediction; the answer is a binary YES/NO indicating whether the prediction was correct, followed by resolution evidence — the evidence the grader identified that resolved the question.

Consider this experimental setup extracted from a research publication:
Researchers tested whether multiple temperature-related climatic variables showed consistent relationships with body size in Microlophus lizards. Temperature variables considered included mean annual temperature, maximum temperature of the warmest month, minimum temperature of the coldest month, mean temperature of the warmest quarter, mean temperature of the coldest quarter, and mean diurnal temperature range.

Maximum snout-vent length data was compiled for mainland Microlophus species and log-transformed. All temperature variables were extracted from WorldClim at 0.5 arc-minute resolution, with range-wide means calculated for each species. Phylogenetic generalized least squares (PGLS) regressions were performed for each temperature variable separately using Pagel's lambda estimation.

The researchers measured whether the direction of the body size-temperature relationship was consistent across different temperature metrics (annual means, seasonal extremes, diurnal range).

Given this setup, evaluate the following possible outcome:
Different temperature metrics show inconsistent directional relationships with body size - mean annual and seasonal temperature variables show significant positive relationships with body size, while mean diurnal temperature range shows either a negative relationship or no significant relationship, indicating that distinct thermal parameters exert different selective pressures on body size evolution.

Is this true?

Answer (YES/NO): NO